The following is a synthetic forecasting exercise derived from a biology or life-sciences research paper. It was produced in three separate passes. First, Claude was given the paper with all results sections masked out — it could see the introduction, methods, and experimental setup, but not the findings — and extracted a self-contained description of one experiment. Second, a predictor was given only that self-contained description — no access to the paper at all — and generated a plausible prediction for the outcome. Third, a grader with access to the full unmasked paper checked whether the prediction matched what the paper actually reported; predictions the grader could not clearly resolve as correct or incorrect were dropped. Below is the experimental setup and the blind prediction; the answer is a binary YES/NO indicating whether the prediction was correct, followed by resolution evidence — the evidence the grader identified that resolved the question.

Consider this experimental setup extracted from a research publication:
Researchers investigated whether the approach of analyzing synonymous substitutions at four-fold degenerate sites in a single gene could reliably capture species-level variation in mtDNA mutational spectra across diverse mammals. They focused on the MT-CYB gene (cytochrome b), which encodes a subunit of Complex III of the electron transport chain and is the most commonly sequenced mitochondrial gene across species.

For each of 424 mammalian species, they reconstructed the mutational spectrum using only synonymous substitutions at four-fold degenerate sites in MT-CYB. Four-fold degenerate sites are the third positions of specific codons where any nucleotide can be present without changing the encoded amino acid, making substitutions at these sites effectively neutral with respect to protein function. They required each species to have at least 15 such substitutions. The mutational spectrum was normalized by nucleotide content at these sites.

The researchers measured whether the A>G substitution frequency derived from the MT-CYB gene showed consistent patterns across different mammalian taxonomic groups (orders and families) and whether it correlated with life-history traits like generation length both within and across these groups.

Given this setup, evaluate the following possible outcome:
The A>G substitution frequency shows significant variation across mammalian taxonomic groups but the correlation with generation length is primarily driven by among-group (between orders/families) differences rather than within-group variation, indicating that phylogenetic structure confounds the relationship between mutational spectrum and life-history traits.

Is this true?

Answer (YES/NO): NO